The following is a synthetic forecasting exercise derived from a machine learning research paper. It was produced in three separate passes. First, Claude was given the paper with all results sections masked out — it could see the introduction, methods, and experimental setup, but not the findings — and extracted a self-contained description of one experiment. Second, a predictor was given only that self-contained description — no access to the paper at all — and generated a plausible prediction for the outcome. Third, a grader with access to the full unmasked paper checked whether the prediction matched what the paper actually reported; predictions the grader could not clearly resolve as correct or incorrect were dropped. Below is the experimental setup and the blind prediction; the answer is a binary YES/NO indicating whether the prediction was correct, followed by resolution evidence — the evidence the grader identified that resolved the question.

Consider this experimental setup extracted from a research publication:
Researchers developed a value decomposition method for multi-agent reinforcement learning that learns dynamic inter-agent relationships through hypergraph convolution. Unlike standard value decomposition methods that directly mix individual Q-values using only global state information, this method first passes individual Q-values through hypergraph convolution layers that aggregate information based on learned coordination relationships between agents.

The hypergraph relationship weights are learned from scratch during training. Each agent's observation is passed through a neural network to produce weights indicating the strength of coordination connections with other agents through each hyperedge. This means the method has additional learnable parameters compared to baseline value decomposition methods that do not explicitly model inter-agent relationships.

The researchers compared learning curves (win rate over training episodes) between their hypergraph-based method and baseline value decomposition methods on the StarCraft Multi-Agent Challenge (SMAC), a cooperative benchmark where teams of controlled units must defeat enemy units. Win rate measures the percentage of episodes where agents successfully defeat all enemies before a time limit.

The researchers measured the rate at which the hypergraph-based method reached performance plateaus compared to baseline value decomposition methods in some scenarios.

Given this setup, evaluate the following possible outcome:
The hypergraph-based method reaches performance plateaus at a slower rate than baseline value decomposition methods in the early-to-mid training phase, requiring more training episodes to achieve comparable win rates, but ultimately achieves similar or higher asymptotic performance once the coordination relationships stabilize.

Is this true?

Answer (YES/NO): NO